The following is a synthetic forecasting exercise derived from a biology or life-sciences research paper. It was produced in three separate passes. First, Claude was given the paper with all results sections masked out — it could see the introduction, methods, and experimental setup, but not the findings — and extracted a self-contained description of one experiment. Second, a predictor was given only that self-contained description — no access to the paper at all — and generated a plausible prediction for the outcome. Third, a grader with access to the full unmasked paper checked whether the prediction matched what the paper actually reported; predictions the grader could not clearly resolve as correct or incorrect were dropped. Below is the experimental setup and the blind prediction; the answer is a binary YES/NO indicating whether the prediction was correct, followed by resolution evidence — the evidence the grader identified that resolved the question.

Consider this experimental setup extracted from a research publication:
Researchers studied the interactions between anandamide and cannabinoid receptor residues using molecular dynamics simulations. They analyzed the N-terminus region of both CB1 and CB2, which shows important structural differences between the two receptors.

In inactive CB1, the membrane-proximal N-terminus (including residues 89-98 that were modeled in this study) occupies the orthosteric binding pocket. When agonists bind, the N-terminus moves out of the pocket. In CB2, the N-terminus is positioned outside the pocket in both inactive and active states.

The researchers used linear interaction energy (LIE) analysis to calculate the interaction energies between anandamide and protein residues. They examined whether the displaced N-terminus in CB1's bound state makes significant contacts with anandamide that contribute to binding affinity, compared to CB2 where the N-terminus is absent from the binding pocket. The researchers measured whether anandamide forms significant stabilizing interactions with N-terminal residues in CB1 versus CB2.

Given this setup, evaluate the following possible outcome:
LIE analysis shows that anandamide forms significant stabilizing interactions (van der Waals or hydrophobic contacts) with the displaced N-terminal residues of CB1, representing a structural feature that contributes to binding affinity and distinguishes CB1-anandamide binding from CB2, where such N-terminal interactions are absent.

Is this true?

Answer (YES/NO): YES